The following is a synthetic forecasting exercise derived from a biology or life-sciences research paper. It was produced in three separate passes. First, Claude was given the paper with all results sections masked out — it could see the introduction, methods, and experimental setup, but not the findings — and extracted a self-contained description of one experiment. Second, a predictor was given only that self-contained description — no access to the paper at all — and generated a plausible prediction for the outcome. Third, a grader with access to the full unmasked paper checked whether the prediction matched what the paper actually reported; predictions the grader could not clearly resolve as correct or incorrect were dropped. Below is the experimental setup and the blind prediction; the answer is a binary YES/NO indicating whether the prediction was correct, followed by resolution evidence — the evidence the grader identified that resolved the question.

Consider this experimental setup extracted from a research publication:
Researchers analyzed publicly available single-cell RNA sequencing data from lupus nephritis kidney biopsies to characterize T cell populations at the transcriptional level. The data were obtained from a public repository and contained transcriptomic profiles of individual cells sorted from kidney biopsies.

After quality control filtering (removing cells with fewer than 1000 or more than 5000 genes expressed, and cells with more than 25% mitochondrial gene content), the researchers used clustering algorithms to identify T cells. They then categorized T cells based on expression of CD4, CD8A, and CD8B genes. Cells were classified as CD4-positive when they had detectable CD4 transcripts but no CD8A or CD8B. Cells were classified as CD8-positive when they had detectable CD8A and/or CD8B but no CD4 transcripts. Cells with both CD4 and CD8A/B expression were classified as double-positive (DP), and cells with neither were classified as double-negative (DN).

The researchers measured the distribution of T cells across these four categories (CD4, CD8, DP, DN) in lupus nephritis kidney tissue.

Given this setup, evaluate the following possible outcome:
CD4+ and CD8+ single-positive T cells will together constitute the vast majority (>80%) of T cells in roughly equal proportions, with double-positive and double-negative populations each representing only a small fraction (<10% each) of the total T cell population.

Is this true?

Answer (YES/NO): NO